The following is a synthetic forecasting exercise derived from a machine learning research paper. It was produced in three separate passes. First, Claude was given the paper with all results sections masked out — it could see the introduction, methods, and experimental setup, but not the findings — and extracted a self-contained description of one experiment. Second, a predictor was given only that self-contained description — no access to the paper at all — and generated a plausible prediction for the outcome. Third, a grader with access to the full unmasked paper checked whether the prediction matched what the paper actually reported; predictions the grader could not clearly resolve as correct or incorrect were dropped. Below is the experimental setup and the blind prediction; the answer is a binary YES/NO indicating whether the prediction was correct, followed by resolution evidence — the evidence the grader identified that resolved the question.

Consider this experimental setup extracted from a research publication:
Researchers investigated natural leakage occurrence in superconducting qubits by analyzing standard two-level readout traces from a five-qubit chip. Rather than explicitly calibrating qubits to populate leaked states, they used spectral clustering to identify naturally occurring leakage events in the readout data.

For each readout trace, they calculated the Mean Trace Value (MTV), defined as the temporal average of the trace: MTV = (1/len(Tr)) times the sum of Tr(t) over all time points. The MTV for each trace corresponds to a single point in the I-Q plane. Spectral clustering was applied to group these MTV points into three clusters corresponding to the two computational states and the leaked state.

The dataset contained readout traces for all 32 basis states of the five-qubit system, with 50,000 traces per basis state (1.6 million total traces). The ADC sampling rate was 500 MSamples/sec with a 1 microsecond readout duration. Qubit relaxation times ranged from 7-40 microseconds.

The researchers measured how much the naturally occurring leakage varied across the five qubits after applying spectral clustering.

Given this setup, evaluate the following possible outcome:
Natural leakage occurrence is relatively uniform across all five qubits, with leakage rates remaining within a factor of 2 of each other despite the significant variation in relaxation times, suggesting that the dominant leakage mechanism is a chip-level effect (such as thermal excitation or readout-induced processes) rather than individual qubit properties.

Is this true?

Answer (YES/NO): NO